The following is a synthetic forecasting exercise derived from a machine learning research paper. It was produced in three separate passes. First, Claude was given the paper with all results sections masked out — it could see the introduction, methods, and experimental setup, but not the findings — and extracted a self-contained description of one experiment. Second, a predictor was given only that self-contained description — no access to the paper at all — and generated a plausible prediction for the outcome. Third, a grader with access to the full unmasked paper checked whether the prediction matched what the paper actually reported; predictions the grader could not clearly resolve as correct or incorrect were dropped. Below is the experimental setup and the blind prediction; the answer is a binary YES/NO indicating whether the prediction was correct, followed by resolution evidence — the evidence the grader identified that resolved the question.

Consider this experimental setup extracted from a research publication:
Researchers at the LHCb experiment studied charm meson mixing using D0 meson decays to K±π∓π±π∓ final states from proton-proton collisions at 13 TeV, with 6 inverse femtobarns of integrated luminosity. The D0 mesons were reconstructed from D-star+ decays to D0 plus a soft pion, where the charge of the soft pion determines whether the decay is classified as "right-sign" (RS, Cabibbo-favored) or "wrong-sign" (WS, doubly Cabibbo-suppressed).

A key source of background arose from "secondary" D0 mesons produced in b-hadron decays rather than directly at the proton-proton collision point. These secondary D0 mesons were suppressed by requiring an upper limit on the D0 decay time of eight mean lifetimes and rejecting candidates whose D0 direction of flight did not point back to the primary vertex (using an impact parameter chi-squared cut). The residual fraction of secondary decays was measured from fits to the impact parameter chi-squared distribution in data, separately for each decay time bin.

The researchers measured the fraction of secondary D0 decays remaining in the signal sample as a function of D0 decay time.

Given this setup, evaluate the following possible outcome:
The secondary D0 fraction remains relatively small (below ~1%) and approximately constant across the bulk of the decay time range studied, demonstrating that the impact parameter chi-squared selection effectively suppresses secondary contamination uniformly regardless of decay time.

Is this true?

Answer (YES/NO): NO